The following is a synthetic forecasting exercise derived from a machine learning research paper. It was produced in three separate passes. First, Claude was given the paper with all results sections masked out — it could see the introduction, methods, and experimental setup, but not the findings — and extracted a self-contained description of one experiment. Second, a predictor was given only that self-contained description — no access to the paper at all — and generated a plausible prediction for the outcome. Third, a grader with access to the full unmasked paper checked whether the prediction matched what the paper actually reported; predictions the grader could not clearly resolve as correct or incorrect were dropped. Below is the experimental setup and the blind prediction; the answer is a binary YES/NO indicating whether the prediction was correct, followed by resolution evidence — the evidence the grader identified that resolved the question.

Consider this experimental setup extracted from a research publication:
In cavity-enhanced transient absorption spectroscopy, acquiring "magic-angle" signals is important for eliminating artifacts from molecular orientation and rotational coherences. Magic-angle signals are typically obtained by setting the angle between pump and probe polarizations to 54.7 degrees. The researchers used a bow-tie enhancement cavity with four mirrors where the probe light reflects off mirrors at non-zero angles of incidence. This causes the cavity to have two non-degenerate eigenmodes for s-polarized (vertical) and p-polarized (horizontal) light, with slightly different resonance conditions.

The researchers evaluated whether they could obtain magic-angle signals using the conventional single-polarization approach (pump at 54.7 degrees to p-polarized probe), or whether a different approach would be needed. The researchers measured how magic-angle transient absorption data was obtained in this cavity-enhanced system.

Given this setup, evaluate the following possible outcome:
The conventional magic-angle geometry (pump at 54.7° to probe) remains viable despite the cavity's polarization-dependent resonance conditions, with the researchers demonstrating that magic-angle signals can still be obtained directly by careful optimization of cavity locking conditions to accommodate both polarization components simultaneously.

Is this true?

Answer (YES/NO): NO